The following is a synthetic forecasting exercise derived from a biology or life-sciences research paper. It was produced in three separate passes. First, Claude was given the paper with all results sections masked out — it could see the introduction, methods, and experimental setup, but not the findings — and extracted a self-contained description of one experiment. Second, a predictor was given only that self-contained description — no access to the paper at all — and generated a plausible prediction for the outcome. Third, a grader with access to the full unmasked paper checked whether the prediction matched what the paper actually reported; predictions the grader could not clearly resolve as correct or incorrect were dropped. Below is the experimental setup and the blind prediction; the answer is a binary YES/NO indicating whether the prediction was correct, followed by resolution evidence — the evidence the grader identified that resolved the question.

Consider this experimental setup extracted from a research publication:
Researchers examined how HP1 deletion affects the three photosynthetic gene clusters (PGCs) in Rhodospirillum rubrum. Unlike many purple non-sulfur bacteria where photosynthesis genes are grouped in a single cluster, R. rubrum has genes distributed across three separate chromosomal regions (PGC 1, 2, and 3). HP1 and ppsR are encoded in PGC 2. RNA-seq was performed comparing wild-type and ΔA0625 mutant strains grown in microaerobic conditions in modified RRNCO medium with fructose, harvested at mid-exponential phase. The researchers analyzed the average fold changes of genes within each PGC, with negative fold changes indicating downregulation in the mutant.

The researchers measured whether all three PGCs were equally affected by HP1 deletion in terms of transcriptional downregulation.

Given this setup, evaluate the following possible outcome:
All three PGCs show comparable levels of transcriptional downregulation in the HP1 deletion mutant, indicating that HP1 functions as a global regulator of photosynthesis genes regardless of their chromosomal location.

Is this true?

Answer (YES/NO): NO